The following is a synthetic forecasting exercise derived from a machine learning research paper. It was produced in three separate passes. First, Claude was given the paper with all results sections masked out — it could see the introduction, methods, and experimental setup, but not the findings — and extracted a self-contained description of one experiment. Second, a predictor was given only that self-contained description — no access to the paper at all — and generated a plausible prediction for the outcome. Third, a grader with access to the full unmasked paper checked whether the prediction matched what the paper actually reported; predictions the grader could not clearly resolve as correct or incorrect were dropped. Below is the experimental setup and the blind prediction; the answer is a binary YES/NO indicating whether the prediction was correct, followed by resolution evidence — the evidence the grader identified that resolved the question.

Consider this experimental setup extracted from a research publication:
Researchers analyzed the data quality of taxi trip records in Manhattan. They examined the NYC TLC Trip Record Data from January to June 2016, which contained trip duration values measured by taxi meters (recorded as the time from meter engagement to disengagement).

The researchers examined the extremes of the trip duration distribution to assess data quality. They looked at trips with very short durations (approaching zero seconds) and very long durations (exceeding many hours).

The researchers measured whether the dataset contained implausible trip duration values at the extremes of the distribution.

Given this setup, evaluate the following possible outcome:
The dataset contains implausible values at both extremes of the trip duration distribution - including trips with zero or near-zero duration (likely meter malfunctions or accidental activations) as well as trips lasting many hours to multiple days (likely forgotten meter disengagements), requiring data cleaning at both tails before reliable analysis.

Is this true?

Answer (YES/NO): YES